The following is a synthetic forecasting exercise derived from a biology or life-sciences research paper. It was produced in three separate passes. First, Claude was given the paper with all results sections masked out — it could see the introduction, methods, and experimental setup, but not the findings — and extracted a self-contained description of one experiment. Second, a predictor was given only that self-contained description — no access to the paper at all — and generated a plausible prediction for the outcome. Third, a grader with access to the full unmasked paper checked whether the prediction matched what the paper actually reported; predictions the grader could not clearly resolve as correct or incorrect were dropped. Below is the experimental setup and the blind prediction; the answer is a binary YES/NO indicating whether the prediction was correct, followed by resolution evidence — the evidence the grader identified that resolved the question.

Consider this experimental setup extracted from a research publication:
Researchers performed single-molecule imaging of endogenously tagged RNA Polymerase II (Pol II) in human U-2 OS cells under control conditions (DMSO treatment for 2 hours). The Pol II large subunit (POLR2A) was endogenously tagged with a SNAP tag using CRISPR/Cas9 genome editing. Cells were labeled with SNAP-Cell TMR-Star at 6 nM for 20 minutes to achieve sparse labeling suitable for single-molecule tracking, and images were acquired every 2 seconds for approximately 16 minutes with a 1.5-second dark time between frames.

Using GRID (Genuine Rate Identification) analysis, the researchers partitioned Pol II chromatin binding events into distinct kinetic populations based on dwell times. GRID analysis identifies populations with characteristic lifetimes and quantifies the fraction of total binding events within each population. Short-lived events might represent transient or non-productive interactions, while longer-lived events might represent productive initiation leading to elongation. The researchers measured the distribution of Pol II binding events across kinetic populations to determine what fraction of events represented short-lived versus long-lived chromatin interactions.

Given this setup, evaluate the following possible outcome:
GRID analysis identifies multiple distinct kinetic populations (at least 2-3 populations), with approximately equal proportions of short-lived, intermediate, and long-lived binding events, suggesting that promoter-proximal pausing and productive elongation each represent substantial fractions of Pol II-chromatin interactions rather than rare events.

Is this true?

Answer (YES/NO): NO